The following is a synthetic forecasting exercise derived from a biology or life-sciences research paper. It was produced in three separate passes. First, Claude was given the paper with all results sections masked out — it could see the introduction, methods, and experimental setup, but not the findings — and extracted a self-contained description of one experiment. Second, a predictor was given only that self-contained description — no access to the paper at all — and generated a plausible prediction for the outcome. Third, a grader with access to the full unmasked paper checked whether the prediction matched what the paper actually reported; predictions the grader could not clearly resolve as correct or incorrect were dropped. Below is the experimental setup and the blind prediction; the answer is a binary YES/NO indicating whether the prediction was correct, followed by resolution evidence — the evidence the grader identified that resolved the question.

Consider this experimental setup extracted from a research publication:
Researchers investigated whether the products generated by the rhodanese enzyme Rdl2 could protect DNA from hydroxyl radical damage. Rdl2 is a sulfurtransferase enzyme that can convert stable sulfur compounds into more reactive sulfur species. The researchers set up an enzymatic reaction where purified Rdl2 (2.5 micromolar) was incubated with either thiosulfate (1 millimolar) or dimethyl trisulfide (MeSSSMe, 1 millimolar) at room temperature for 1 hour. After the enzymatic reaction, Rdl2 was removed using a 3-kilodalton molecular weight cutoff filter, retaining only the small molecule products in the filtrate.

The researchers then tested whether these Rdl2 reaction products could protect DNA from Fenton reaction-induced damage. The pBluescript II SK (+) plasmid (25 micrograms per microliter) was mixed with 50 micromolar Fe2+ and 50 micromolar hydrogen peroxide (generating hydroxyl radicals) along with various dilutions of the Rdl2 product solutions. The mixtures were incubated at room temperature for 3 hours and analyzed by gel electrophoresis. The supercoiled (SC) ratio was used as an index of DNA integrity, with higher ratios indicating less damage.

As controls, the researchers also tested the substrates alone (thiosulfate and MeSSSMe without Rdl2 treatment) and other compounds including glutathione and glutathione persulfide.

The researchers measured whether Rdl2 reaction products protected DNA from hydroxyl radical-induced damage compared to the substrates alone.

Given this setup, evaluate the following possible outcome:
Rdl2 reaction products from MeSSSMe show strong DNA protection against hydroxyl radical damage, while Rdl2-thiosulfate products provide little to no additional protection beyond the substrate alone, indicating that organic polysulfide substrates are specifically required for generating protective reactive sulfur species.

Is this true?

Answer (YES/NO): NO